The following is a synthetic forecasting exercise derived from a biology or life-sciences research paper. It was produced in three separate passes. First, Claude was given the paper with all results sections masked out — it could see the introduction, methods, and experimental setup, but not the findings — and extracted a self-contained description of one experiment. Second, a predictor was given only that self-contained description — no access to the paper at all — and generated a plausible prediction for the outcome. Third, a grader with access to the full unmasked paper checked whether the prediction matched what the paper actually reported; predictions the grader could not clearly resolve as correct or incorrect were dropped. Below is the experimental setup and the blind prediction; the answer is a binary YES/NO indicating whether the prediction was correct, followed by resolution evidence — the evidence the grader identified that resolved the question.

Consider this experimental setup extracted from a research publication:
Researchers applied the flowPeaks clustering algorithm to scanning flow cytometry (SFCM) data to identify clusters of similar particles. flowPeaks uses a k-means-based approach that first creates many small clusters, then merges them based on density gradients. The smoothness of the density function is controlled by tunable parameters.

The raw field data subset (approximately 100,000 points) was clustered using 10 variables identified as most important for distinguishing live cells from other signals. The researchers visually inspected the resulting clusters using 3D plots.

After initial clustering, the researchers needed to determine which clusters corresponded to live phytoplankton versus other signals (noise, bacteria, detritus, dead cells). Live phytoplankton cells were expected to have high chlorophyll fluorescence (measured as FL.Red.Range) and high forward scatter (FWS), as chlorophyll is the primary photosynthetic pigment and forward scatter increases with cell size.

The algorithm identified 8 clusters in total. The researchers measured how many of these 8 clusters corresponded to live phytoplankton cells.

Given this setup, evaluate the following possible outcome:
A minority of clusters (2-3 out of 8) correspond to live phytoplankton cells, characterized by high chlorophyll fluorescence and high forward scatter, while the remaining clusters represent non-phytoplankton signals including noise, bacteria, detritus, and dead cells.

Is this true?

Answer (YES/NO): NO